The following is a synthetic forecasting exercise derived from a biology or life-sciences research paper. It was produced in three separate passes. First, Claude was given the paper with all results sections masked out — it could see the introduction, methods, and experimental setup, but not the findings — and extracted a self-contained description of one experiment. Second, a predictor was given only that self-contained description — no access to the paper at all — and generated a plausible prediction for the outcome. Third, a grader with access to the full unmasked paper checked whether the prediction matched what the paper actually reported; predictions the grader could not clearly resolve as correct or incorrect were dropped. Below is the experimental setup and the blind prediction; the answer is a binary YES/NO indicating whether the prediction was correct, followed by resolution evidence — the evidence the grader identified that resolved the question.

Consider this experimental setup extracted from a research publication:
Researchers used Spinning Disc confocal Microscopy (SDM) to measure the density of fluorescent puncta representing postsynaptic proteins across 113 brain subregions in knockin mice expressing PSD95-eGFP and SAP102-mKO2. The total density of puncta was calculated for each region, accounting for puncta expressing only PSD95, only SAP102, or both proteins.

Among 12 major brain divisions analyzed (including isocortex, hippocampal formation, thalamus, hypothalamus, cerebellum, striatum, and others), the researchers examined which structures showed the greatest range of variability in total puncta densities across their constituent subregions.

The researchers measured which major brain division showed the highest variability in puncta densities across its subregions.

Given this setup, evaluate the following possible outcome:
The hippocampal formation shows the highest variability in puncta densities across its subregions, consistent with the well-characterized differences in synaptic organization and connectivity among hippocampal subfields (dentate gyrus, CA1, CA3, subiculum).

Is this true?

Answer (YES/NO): NO